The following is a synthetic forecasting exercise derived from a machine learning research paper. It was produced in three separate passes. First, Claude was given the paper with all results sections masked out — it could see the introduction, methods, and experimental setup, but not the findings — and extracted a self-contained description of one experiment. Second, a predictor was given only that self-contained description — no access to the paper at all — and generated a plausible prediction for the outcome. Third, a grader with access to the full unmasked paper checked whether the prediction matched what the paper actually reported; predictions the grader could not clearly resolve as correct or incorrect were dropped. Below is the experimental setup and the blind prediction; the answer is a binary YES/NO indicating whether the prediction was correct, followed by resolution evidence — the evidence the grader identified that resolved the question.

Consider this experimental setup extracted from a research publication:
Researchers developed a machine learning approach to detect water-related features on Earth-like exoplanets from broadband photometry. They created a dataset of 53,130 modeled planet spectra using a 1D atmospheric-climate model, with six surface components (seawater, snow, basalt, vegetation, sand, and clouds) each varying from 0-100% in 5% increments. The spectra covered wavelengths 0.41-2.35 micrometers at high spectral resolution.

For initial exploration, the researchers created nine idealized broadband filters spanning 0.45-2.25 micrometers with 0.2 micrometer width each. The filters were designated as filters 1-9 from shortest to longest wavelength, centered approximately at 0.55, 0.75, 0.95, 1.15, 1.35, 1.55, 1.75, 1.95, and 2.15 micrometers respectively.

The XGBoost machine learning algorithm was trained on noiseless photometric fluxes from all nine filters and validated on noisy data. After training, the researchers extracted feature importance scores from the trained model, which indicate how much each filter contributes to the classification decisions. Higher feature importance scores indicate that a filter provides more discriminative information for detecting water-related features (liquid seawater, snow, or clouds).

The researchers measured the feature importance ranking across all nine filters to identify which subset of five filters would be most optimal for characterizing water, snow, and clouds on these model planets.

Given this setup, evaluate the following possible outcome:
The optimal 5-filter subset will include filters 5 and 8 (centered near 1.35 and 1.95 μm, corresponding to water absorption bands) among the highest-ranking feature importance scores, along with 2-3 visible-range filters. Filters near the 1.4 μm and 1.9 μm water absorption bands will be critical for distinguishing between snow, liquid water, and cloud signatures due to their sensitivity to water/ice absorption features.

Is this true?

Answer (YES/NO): NO